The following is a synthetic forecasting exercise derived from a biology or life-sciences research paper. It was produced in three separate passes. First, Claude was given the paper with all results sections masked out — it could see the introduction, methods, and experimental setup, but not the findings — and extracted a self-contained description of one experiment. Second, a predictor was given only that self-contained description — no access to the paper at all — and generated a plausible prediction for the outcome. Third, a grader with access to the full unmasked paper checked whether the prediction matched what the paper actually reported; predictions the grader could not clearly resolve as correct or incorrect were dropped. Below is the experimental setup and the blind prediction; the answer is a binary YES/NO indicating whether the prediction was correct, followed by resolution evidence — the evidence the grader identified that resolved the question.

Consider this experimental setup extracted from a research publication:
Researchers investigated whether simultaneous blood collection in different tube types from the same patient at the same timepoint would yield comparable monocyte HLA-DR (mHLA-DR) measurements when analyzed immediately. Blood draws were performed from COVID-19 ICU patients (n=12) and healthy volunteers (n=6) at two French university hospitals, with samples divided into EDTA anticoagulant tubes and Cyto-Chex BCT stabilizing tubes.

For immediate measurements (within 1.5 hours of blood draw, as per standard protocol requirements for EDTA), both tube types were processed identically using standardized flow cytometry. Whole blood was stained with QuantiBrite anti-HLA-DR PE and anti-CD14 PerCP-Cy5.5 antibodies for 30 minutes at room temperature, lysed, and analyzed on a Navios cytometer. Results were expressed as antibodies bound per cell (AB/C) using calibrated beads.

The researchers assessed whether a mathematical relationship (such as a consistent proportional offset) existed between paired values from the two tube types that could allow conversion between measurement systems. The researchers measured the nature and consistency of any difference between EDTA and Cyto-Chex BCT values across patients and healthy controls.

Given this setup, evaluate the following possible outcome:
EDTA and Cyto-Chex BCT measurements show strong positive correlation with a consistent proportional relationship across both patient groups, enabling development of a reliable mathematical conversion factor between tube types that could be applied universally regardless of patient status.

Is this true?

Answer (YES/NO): YES